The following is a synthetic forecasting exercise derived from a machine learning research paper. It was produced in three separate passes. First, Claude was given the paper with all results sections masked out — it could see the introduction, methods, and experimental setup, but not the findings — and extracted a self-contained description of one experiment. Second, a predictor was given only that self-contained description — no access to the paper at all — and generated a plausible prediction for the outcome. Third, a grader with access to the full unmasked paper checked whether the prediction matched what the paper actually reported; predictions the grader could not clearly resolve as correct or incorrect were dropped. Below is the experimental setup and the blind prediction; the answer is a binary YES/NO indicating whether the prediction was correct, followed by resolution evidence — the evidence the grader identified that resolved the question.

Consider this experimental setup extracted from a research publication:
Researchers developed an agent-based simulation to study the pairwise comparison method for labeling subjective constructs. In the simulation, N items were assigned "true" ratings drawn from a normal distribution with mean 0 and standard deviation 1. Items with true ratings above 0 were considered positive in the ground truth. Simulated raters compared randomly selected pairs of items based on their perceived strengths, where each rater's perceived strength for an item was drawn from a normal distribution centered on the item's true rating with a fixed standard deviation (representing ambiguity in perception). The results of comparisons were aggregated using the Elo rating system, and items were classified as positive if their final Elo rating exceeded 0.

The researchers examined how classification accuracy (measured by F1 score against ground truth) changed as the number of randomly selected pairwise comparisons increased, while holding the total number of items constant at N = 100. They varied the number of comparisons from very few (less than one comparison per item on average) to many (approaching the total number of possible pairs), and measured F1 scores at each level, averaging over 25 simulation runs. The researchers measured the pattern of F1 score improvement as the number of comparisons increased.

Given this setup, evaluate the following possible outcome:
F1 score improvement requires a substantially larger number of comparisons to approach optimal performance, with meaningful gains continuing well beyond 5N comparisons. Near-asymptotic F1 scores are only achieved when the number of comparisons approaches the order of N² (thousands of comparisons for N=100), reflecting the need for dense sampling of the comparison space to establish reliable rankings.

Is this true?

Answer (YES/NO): NO